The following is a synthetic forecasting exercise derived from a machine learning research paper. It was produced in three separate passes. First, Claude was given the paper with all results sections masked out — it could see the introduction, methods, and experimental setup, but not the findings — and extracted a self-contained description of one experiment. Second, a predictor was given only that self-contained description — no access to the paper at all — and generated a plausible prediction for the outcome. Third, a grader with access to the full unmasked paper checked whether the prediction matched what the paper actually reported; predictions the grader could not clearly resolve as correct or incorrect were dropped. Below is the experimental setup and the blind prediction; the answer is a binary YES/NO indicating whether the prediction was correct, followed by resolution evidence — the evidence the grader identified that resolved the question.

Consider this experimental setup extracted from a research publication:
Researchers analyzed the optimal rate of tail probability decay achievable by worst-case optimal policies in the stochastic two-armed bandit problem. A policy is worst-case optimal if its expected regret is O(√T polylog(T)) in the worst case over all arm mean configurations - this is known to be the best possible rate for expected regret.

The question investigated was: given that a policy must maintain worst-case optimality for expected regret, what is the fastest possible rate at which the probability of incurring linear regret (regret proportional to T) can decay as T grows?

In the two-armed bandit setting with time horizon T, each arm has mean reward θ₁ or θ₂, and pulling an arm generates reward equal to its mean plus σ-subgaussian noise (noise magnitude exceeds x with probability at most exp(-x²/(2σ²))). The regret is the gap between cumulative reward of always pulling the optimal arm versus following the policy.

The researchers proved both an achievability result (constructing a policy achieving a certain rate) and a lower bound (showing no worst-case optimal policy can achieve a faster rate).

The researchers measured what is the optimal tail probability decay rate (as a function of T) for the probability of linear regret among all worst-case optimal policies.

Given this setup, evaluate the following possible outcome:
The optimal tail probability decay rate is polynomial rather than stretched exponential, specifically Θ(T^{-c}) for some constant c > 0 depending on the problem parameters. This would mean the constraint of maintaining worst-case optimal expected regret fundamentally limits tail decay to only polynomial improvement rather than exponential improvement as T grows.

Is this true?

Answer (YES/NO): NO